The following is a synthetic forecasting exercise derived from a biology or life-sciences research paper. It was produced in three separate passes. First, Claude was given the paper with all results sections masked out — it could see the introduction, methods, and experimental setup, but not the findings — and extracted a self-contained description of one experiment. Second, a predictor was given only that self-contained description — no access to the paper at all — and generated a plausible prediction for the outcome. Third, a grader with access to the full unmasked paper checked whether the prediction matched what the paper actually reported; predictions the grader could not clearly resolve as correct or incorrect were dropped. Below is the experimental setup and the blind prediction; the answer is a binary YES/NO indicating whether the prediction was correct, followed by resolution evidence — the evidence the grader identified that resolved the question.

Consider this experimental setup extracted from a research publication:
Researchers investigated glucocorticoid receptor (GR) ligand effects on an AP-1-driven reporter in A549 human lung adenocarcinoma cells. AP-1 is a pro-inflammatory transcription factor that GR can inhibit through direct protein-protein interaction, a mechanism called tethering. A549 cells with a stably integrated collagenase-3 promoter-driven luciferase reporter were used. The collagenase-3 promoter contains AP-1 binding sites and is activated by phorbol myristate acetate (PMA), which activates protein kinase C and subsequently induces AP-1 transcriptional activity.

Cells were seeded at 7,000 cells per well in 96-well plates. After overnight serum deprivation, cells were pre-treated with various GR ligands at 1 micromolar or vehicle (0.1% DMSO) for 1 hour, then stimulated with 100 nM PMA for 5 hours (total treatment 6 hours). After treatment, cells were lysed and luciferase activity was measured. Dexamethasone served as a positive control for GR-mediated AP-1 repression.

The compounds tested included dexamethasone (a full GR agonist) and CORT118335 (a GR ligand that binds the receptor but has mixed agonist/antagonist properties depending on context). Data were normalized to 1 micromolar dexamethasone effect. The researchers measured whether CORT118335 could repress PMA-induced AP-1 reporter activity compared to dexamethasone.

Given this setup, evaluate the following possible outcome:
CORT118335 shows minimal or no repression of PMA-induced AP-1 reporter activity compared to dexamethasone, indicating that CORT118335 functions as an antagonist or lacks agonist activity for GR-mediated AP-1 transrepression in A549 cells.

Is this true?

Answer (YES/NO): YES